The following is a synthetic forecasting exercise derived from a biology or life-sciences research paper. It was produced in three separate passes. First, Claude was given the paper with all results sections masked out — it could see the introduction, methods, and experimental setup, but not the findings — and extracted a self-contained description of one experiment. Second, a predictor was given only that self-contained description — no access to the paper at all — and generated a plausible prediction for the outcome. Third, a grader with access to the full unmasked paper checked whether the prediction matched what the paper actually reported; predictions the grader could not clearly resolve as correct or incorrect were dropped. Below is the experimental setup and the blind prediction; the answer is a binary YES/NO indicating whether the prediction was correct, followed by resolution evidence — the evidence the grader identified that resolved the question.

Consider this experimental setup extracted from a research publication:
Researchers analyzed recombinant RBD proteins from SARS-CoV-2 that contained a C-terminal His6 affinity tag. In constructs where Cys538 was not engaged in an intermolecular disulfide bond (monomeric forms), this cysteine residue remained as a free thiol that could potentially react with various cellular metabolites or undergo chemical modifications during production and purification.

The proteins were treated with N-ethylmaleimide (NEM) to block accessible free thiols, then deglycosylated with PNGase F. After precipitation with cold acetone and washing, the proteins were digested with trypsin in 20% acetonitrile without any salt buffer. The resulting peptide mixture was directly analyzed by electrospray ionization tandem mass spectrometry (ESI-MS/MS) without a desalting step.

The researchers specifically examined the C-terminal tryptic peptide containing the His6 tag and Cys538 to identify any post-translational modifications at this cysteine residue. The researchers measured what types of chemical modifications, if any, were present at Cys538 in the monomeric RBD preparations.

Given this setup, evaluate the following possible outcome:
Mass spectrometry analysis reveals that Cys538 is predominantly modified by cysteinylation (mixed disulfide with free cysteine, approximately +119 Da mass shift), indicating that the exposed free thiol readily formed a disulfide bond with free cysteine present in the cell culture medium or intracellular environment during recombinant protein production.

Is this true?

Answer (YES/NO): YES